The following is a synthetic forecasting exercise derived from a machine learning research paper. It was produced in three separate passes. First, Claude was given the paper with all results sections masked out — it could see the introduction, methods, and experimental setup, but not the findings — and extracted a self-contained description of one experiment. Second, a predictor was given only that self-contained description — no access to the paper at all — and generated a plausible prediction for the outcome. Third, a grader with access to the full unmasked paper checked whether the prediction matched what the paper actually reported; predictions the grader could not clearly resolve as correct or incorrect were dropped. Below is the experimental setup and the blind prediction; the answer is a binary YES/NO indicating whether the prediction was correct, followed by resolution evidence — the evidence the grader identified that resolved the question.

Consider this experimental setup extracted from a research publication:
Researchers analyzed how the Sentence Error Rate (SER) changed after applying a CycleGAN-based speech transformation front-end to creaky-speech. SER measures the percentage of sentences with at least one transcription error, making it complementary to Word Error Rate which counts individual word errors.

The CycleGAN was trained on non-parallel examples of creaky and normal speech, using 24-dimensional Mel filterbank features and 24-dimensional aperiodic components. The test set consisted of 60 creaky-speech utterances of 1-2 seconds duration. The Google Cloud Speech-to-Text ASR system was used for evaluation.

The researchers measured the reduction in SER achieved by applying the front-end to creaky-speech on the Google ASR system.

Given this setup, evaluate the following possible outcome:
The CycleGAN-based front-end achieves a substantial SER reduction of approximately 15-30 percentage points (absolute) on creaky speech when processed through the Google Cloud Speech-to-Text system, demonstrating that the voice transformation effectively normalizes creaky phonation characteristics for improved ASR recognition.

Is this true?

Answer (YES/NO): YES